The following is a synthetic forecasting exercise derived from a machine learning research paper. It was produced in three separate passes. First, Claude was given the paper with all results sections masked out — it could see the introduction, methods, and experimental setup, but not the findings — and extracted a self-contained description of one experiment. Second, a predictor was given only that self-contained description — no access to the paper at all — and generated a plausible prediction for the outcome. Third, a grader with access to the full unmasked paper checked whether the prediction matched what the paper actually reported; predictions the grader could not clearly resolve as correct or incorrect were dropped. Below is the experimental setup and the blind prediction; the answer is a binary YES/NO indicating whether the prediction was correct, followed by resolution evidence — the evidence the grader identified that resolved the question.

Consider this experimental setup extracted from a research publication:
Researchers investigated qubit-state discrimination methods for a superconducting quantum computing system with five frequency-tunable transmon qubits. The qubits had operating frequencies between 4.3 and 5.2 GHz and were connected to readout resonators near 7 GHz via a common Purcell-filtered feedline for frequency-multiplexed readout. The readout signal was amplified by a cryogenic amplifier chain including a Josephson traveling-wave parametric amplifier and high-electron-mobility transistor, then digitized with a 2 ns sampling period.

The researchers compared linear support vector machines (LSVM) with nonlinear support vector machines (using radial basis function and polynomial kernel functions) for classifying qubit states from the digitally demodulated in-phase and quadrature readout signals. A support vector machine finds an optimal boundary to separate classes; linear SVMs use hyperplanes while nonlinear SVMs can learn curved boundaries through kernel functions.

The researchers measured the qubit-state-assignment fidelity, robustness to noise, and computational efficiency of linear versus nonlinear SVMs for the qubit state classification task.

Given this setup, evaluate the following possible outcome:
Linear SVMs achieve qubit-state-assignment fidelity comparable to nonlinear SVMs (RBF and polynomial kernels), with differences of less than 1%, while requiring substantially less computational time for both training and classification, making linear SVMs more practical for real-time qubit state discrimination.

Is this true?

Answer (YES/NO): NO